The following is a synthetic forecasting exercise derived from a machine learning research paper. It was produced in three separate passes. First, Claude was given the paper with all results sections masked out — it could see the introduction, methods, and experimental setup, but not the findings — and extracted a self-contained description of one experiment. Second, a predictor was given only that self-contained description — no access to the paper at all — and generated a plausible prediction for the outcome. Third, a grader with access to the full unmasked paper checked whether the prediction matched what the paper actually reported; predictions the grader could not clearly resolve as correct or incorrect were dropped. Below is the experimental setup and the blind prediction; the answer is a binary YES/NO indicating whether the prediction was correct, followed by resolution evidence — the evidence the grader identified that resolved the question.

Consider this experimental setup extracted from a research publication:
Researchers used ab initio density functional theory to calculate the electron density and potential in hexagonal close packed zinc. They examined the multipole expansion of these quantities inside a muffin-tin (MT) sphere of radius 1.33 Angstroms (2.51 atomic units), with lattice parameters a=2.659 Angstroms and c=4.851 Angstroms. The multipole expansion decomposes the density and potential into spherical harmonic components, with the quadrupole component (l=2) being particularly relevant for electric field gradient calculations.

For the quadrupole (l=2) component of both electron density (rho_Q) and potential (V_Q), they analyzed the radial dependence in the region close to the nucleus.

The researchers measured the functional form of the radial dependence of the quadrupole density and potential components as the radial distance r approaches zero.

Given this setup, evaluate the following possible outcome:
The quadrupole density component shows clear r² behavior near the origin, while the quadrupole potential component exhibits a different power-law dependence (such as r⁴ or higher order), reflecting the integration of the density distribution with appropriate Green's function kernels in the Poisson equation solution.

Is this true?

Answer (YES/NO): NO